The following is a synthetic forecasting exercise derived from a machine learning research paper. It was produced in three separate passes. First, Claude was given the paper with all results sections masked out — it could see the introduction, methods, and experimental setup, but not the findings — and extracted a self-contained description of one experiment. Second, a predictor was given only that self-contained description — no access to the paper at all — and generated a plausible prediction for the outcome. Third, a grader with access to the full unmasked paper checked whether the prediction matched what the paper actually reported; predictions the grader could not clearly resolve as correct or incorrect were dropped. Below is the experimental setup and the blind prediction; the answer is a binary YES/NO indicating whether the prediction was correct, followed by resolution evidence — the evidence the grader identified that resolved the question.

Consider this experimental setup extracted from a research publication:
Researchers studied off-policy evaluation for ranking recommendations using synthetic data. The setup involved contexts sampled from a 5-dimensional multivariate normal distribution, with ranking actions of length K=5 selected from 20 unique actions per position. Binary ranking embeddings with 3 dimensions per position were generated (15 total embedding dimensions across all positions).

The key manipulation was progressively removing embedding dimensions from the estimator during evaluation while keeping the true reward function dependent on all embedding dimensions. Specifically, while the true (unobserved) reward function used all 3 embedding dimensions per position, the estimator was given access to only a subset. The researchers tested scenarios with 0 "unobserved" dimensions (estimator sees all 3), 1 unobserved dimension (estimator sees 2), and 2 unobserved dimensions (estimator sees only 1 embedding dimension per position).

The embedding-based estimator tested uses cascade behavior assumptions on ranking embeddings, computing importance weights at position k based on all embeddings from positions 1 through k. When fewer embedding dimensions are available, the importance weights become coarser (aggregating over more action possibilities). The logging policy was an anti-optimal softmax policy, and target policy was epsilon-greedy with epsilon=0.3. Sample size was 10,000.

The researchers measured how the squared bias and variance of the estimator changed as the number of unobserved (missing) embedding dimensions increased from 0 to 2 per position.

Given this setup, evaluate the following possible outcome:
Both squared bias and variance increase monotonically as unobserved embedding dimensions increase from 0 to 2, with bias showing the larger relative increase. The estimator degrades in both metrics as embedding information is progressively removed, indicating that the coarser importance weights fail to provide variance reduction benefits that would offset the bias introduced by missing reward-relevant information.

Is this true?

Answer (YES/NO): NO